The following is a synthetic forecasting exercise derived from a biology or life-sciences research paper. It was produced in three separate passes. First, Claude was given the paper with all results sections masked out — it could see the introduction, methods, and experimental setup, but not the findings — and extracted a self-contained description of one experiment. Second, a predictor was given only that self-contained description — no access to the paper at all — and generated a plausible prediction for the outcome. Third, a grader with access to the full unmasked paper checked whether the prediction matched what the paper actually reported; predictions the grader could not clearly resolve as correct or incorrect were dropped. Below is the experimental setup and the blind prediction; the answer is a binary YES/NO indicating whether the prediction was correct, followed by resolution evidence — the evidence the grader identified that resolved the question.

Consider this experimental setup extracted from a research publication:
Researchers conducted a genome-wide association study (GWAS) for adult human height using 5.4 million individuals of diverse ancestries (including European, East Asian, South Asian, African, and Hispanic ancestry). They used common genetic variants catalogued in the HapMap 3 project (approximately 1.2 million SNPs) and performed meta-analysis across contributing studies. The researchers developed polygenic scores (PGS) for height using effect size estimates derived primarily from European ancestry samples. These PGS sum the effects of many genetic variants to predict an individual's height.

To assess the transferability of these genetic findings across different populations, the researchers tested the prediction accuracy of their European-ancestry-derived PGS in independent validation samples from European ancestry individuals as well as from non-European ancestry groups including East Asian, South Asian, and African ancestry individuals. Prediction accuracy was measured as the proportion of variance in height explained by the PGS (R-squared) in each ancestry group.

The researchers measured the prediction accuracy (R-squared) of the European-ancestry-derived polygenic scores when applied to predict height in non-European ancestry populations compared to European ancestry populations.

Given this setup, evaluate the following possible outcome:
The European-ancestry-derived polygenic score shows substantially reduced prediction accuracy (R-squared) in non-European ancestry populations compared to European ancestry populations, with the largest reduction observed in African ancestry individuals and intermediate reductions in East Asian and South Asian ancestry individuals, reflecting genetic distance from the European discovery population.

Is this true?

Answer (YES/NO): YES